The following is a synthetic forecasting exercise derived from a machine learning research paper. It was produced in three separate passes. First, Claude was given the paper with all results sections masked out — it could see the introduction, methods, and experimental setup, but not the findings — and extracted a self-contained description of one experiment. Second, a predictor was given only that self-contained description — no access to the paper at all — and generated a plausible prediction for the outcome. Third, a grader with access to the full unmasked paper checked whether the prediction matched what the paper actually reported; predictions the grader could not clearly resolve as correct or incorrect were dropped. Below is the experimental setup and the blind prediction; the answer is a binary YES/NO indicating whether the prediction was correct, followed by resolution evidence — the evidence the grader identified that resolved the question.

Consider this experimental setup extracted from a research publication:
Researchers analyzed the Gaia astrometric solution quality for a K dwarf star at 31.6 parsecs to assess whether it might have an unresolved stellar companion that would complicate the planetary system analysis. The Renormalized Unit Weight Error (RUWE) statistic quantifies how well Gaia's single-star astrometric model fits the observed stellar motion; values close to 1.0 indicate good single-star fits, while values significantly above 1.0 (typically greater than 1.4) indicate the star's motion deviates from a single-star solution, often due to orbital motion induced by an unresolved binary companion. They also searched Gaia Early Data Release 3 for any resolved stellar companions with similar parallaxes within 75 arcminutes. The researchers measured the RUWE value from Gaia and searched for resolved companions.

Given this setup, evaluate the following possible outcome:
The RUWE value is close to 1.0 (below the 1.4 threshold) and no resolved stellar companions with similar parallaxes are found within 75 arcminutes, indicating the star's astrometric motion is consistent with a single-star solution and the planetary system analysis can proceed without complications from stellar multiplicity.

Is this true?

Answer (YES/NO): YES